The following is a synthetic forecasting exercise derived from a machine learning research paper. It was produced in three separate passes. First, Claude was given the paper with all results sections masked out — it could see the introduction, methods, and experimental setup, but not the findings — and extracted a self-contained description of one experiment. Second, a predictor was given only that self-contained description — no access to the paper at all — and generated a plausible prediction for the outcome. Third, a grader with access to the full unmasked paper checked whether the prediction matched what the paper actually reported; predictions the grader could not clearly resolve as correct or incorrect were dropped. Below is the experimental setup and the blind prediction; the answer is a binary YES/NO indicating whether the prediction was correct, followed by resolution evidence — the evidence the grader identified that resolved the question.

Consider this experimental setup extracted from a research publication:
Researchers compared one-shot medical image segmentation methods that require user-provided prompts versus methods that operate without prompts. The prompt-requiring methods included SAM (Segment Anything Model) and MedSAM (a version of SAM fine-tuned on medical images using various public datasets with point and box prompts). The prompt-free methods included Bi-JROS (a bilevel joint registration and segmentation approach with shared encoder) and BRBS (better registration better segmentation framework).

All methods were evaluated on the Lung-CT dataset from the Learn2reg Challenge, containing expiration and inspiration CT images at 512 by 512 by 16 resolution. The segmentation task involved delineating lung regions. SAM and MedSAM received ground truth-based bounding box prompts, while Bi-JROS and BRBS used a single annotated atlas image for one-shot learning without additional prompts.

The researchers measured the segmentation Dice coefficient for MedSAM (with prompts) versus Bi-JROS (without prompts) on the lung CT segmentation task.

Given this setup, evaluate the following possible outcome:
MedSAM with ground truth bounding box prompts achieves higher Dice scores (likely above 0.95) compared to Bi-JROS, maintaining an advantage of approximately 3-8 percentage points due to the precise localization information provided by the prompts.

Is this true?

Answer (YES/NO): NO